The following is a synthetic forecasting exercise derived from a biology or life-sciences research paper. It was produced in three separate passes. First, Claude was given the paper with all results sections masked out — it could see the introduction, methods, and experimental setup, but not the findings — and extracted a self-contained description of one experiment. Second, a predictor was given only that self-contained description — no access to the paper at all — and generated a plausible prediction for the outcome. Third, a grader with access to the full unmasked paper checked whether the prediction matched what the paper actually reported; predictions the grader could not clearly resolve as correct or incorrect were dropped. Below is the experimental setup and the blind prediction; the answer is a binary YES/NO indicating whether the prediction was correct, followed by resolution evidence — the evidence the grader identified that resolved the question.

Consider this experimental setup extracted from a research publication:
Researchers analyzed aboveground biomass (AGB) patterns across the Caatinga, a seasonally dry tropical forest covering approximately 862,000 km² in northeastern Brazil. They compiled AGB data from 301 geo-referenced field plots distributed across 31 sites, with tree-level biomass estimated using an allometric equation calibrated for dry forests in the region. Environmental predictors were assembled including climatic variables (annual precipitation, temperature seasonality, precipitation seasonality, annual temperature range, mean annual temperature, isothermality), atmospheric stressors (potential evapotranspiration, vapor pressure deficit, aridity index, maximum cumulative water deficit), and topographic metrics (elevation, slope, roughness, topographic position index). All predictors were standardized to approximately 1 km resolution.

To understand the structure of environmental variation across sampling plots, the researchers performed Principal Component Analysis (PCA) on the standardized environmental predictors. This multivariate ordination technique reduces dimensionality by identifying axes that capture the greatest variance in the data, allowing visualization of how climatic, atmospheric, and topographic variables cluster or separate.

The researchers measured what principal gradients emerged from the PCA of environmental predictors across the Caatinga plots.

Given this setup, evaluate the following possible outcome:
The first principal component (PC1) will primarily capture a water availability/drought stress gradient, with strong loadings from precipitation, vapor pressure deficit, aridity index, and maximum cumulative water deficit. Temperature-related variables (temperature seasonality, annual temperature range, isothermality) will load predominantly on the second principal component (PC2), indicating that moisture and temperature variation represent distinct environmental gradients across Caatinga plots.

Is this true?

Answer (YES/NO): NO